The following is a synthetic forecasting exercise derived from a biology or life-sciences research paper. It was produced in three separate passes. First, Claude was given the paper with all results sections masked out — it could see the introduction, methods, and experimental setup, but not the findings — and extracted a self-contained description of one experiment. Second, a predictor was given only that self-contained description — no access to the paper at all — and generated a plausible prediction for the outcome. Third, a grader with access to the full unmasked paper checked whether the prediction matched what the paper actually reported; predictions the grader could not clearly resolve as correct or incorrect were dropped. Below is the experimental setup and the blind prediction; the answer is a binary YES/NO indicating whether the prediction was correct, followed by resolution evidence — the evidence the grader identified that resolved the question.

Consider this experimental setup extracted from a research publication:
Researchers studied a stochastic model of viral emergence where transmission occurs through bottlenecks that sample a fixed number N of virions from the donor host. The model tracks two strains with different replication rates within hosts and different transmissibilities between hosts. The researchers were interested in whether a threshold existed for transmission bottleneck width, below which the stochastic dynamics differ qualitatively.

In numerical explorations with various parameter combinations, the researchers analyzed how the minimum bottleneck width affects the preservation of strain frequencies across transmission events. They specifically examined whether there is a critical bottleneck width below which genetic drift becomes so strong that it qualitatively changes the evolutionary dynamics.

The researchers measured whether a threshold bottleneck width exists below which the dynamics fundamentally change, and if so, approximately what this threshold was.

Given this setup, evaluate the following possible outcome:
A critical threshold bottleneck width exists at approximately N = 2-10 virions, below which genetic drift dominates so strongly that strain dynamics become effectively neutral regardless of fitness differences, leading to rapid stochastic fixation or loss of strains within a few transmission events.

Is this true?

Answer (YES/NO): YES